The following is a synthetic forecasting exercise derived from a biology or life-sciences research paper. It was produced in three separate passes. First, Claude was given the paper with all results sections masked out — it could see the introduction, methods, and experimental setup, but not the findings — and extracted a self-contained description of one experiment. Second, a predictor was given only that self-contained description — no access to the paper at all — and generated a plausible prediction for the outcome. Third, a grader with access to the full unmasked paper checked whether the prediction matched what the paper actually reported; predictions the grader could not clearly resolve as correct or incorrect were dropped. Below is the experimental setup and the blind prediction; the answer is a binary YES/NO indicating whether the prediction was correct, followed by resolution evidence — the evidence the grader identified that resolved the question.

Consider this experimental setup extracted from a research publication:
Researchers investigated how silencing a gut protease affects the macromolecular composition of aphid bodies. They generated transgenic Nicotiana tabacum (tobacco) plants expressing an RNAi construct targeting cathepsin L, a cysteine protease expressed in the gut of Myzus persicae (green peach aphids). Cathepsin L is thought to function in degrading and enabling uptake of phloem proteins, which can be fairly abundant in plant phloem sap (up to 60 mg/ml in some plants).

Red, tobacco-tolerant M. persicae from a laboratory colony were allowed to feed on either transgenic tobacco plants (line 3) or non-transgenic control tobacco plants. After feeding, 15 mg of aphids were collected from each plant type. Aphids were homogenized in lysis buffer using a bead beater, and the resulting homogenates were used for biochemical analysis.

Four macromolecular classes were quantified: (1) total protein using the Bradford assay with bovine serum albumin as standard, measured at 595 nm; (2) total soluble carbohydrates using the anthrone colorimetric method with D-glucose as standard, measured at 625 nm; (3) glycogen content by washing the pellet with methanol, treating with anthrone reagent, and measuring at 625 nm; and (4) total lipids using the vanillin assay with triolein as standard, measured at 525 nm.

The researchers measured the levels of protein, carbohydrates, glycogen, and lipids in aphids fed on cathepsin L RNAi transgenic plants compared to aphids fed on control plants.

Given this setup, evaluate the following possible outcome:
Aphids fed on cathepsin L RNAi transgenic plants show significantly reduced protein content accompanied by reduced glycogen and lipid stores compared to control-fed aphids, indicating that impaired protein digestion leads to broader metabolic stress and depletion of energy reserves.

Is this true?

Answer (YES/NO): NO